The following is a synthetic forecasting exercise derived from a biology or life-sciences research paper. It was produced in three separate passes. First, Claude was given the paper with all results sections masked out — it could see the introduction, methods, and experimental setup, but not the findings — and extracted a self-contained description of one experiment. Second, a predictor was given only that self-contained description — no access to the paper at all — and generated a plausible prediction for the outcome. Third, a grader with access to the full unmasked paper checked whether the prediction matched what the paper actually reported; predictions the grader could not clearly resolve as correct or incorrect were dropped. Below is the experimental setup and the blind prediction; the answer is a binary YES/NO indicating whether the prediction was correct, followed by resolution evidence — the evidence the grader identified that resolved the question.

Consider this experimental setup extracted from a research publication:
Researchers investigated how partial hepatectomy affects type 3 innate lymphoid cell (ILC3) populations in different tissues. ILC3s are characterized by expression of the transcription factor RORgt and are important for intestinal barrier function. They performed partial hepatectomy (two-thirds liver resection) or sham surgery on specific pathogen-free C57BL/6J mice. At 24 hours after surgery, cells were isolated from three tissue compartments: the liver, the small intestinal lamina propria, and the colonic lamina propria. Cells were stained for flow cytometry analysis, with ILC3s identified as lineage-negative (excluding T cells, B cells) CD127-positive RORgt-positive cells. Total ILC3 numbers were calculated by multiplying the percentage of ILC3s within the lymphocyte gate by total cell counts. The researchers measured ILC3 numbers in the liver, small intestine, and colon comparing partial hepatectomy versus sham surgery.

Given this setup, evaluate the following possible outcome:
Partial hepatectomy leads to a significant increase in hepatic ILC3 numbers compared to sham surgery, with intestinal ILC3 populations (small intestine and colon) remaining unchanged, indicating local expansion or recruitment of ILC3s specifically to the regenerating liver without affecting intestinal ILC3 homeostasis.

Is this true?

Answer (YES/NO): NO